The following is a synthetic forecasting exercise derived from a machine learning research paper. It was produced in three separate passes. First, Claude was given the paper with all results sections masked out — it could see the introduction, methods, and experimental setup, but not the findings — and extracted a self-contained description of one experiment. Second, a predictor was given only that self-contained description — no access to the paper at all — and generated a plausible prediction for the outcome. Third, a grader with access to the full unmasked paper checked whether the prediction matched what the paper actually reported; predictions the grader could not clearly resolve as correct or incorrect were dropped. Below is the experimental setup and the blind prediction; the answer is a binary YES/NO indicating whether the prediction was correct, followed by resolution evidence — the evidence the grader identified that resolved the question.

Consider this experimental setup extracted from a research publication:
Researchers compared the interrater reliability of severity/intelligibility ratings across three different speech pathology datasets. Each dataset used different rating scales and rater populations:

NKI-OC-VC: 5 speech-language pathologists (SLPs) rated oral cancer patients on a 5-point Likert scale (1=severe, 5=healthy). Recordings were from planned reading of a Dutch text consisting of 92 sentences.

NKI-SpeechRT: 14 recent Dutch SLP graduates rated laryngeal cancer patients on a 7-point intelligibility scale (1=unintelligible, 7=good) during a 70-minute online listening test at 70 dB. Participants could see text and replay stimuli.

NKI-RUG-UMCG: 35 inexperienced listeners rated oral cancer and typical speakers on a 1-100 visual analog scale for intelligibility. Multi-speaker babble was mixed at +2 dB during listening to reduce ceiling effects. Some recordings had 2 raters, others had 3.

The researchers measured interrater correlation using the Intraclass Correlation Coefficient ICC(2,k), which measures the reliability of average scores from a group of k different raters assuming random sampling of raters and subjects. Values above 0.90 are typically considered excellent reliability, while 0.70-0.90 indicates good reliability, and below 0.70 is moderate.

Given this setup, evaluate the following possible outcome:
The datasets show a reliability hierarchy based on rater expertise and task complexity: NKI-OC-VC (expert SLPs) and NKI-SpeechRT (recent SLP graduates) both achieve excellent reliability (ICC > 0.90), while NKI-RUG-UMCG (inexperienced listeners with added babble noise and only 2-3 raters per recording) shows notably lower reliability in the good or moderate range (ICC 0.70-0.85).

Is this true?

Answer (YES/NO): NO